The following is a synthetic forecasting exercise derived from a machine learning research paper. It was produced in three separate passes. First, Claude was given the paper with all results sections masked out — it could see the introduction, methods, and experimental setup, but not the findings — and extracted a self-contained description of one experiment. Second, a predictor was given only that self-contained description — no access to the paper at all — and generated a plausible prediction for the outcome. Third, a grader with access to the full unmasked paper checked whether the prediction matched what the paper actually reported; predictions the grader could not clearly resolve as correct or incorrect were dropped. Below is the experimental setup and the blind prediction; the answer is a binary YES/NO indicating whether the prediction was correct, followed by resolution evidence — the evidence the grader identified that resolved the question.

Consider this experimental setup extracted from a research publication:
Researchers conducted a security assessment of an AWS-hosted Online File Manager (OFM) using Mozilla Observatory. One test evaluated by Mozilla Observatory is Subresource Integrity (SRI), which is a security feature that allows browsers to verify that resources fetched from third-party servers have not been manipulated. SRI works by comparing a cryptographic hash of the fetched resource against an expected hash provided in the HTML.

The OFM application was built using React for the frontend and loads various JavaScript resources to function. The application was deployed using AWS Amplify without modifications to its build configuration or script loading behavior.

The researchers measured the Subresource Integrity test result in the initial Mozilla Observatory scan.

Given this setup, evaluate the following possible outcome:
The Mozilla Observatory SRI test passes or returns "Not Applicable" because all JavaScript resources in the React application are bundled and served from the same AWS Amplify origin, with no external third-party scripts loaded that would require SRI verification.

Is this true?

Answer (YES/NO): YES